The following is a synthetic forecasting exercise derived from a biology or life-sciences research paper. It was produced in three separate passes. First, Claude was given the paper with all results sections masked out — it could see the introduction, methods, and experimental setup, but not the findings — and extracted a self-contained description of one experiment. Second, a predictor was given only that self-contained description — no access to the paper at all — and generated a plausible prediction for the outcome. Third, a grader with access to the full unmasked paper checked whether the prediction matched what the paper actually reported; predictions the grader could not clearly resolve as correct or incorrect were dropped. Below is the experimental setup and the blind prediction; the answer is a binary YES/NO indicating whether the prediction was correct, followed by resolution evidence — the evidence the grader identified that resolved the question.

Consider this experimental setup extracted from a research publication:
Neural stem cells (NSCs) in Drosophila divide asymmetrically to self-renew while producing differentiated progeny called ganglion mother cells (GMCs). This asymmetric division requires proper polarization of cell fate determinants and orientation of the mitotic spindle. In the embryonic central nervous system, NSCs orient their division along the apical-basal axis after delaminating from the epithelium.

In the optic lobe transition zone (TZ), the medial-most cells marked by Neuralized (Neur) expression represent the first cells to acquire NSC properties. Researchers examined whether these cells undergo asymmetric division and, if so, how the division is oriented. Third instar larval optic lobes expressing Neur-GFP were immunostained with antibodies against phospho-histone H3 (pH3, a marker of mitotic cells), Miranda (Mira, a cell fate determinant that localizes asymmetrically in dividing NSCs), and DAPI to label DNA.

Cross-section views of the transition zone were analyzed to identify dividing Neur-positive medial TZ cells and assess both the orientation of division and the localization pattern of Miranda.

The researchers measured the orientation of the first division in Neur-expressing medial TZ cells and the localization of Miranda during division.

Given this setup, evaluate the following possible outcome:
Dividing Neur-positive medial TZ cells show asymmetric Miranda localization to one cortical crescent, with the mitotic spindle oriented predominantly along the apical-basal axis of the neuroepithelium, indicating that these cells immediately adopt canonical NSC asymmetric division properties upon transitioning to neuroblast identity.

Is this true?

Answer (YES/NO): YES